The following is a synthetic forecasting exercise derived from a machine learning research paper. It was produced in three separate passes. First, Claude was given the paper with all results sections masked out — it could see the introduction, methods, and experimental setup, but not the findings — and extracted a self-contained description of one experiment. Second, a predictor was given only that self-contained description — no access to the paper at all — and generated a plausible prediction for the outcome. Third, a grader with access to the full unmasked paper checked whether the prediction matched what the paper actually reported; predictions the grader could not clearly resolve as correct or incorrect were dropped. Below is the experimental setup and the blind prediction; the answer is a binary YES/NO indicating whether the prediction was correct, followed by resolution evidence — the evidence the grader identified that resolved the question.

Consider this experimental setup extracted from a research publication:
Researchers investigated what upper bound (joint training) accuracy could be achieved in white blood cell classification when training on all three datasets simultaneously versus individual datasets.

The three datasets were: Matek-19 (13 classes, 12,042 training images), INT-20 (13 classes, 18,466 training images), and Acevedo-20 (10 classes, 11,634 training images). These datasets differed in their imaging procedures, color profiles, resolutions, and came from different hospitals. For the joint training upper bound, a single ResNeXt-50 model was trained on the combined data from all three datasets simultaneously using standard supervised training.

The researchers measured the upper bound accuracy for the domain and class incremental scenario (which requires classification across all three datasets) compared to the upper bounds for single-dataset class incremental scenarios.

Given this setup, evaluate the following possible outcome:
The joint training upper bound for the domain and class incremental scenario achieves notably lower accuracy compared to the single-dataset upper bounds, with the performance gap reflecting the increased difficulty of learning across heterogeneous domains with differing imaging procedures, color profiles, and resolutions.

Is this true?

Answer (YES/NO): YES